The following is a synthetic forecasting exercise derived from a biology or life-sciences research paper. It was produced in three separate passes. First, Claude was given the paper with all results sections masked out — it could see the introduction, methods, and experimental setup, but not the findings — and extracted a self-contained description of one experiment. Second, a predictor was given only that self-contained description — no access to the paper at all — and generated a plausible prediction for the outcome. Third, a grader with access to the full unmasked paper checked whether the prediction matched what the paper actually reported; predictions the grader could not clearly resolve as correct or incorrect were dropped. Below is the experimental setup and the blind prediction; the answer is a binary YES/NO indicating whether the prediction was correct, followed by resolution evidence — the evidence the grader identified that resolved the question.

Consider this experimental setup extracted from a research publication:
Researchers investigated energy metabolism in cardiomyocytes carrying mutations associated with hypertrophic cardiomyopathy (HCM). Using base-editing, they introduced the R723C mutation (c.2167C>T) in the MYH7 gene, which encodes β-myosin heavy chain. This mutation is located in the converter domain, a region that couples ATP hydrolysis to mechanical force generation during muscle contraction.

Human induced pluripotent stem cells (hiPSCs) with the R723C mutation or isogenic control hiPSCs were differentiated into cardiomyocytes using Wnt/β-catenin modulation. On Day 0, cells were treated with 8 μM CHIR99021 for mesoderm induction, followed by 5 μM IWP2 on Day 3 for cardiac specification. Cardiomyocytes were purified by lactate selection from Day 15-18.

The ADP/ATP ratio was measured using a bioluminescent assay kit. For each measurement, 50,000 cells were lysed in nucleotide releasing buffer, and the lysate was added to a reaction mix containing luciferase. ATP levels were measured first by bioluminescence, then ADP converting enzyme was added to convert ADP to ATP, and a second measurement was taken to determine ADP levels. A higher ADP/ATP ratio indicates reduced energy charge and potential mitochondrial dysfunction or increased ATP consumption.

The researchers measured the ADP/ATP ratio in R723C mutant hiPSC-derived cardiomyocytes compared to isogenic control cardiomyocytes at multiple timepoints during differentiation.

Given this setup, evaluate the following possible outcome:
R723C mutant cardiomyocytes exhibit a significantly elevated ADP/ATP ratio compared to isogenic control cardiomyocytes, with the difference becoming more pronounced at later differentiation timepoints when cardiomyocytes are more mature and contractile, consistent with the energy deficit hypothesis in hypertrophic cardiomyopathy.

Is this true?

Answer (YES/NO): YES